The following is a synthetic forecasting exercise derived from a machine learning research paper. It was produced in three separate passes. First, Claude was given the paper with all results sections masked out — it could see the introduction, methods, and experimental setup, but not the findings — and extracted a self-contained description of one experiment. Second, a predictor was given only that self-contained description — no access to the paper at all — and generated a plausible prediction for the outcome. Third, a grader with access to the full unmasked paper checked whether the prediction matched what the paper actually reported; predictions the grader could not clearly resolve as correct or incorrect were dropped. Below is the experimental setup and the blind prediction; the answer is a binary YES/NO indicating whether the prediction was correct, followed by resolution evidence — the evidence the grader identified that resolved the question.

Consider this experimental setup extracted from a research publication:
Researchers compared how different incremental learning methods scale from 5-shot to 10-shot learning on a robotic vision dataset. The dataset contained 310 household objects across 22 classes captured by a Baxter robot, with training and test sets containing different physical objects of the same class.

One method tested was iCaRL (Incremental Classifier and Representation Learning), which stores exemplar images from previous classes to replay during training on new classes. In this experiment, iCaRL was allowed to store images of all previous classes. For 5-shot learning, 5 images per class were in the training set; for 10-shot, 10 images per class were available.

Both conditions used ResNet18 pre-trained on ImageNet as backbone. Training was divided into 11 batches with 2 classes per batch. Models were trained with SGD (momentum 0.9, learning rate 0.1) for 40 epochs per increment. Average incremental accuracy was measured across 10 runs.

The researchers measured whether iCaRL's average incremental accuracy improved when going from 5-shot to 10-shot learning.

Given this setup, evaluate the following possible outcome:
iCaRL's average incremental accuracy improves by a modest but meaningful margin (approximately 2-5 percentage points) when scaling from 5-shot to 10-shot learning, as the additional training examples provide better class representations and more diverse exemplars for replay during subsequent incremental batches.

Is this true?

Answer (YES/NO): NO